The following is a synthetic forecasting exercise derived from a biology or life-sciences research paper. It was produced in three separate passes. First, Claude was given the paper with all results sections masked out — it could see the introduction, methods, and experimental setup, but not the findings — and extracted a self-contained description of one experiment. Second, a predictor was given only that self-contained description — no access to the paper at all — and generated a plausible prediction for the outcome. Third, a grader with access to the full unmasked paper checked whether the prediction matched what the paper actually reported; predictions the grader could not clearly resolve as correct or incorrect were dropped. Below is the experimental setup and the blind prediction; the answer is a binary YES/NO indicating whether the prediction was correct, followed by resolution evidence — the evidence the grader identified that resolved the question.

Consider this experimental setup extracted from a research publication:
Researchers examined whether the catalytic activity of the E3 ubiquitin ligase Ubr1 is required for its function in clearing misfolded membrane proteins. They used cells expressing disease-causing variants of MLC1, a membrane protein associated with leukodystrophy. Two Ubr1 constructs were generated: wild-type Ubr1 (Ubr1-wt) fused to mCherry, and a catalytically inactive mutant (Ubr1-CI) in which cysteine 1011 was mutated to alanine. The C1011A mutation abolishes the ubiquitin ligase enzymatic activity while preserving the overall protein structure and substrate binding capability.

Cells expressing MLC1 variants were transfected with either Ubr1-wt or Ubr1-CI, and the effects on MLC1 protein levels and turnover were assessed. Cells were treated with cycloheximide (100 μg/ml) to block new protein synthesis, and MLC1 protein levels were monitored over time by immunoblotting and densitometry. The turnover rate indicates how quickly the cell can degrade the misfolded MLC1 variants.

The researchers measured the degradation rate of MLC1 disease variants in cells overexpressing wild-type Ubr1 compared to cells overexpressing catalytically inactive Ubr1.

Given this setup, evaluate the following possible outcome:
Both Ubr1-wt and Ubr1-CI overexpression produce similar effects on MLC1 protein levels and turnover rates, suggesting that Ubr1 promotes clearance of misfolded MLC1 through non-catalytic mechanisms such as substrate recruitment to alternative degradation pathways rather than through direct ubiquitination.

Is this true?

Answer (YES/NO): NO